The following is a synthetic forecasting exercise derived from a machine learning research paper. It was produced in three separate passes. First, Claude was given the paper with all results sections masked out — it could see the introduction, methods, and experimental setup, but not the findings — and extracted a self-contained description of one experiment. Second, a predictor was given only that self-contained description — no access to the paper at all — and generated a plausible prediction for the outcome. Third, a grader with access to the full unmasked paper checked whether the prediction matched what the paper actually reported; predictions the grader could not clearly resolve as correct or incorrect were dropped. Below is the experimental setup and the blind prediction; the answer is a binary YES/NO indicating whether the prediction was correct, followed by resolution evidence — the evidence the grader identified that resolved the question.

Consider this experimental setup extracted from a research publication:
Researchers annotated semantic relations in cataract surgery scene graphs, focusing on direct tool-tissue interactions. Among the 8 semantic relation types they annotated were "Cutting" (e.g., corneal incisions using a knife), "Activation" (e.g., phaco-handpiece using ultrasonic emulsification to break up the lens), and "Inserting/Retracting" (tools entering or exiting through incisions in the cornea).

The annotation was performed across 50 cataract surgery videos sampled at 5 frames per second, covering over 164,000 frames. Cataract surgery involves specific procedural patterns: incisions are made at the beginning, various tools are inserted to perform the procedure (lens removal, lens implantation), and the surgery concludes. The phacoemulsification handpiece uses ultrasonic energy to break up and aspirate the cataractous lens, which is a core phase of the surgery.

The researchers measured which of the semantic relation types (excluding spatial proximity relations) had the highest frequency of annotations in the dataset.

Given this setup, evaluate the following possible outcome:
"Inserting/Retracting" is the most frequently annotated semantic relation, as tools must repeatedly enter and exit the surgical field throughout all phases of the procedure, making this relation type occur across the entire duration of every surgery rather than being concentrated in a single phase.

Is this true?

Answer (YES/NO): NO